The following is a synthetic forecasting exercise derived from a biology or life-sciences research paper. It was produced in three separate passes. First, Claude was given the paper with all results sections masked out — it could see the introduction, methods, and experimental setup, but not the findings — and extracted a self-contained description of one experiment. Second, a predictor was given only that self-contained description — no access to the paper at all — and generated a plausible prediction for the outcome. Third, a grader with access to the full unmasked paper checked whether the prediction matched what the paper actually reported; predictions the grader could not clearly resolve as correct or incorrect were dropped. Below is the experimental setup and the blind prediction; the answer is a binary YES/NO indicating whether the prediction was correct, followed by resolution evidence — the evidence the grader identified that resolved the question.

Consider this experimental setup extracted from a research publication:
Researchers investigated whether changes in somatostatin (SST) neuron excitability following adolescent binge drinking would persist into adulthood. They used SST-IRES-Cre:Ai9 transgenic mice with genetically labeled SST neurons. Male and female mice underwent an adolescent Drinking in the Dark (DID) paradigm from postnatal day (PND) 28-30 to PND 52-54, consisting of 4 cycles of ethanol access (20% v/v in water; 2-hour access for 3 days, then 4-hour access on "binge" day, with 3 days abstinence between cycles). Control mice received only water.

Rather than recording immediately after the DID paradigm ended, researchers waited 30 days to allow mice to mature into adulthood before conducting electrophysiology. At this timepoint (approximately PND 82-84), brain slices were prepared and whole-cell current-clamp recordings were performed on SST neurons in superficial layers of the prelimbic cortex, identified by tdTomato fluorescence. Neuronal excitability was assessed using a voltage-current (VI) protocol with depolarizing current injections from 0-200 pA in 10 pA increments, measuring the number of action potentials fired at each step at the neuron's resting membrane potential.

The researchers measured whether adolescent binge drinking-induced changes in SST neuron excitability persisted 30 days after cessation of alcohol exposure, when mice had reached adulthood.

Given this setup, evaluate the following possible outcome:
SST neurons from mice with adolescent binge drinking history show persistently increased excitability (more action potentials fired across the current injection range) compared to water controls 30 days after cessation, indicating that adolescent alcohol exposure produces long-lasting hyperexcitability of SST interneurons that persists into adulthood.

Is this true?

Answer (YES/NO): YES